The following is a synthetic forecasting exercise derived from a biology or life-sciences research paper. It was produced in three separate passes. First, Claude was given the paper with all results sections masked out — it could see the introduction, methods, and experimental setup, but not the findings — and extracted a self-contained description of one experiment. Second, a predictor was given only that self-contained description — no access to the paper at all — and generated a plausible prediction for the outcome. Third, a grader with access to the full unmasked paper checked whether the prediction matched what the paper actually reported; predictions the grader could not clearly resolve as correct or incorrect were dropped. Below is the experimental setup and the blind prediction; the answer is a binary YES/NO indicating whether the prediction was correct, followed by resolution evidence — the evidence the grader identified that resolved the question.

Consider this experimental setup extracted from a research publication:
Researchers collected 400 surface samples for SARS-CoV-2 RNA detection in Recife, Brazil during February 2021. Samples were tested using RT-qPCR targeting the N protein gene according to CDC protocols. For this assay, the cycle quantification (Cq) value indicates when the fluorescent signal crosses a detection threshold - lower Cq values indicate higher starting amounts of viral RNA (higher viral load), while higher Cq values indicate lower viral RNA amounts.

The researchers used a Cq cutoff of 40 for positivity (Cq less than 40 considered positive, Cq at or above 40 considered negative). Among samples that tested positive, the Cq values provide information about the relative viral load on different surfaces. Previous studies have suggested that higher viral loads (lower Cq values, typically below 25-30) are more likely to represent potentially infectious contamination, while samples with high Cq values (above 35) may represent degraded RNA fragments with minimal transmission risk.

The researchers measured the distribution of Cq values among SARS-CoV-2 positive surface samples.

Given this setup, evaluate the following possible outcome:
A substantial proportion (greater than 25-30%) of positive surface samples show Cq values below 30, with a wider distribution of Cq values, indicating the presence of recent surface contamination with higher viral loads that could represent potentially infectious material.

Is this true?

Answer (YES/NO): NO